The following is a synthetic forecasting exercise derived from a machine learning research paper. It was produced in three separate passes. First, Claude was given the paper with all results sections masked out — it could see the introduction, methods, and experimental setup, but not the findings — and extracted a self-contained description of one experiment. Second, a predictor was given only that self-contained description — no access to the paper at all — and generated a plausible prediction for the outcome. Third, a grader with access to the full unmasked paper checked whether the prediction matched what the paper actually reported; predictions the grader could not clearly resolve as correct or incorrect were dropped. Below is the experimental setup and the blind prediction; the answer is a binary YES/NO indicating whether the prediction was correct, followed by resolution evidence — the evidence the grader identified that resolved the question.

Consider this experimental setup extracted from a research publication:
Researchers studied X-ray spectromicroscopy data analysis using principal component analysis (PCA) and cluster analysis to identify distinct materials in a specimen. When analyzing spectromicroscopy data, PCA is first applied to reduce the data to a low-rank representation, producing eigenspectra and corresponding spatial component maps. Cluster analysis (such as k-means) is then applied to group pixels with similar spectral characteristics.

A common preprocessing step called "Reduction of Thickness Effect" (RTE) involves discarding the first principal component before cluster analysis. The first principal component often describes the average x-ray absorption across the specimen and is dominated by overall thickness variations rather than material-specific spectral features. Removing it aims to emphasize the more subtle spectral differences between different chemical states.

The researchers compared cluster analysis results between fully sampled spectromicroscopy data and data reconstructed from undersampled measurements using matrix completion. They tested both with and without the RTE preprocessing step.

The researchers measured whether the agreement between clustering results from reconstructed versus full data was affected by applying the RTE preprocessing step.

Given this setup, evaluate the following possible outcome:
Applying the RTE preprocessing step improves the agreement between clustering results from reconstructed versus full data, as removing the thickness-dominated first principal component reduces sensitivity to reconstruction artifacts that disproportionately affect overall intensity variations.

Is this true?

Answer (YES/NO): NO